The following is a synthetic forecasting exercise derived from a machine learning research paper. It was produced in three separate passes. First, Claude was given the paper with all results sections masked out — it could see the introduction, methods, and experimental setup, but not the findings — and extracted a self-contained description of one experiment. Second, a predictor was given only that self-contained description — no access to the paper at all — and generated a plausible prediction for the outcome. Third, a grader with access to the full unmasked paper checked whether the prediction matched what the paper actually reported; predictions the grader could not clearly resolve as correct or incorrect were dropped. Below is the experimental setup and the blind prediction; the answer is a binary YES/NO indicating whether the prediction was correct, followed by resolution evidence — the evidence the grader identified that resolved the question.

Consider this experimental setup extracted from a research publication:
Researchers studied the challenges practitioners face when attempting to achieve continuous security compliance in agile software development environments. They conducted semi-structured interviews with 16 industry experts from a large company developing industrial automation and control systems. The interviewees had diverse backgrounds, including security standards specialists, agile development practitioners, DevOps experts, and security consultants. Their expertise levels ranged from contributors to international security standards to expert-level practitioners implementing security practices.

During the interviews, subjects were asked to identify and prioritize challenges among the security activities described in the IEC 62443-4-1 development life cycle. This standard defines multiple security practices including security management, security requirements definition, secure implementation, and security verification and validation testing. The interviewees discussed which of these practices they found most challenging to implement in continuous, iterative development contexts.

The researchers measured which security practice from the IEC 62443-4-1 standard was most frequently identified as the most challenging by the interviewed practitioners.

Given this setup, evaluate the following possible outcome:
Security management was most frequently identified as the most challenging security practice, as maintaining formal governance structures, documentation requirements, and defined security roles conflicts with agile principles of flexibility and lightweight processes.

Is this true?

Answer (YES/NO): NO